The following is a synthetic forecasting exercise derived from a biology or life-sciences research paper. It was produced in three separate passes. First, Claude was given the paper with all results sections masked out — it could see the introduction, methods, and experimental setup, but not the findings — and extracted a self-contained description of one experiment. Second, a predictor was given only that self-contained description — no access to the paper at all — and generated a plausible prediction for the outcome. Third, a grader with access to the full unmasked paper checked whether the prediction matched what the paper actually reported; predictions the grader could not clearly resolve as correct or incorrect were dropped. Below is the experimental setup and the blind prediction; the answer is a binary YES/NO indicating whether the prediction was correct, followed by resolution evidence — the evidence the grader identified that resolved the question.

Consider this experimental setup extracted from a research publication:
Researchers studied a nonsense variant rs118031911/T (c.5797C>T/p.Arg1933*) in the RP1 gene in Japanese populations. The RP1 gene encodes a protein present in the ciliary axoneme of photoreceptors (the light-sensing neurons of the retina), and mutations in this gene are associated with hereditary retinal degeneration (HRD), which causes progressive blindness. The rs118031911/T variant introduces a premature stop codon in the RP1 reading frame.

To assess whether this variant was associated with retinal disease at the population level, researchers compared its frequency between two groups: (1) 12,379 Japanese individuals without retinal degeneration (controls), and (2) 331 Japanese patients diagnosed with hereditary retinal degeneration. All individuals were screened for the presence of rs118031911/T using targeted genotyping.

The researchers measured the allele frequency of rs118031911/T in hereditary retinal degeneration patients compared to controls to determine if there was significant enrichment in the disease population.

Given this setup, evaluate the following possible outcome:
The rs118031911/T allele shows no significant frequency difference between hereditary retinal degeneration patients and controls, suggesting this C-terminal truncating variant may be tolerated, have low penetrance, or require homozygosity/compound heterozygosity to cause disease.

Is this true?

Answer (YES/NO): NO